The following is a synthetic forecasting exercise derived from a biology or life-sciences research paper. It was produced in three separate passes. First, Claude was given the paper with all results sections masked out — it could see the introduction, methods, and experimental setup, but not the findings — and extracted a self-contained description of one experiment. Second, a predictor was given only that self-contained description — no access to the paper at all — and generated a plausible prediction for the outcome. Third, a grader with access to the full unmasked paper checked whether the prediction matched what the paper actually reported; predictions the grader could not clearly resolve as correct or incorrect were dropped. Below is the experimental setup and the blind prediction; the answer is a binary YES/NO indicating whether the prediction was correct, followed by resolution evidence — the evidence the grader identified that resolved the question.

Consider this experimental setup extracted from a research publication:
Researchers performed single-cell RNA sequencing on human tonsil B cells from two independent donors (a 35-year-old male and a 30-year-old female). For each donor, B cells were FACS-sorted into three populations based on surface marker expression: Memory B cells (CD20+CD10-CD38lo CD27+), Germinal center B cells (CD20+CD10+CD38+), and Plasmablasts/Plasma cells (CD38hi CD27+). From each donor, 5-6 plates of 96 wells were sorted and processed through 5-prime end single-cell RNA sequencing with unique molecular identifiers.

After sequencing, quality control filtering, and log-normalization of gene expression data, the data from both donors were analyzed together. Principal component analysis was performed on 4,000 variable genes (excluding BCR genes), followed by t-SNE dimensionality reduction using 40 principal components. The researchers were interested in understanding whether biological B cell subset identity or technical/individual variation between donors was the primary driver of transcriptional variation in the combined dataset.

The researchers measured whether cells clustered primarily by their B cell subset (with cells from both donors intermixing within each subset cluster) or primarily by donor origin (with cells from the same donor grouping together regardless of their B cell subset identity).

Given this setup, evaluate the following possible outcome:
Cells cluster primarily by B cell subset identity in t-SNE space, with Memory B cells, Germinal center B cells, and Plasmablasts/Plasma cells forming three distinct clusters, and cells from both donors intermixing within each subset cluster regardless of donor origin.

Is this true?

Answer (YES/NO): YES